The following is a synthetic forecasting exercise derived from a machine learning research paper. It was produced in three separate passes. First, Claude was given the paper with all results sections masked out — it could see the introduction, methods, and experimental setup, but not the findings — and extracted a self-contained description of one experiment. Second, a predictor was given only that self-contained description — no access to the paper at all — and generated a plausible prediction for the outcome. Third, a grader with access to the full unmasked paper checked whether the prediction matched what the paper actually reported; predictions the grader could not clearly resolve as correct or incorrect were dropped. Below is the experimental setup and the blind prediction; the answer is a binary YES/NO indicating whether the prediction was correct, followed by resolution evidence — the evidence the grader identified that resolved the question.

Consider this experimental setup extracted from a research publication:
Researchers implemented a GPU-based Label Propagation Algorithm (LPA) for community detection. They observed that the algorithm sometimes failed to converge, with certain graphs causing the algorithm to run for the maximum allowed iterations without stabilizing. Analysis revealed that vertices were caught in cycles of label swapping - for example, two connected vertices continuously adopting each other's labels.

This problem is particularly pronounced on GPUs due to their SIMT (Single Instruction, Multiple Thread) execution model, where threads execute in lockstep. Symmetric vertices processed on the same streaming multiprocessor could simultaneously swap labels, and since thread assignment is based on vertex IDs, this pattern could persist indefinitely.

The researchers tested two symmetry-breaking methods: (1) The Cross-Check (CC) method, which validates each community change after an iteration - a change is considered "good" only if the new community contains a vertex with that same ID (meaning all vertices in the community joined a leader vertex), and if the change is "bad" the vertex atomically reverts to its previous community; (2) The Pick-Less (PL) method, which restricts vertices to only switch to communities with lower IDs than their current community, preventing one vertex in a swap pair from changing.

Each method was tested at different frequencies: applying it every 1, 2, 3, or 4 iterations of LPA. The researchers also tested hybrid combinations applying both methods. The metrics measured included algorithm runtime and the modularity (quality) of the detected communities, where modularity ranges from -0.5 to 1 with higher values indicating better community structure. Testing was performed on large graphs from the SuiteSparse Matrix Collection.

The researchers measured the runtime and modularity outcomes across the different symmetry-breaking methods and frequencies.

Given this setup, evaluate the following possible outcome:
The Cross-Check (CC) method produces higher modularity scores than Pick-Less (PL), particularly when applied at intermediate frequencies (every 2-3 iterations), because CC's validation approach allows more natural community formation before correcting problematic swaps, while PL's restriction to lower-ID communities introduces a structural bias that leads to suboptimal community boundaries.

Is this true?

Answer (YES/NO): NO